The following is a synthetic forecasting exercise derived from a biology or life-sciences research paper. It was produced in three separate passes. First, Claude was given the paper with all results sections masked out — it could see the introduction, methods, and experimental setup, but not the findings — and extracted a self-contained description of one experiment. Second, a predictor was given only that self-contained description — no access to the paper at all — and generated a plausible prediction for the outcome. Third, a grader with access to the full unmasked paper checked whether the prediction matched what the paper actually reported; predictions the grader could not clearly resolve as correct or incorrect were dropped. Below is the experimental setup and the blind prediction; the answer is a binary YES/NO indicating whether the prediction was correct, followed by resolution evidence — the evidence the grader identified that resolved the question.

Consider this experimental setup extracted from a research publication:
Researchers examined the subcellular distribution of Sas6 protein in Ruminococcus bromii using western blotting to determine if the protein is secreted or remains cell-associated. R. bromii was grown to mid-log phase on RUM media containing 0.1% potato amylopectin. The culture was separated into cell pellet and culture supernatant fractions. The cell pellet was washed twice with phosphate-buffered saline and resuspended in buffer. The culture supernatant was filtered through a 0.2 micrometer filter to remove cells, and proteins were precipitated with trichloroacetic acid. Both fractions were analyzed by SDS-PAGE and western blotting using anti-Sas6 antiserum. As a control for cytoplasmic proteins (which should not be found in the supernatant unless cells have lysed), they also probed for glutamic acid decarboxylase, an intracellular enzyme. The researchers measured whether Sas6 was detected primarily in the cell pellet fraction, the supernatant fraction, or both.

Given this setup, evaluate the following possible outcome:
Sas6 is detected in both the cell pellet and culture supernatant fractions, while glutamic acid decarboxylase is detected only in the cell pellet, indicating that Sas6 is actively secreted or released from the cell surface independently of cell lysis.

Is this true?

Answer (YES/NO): NO